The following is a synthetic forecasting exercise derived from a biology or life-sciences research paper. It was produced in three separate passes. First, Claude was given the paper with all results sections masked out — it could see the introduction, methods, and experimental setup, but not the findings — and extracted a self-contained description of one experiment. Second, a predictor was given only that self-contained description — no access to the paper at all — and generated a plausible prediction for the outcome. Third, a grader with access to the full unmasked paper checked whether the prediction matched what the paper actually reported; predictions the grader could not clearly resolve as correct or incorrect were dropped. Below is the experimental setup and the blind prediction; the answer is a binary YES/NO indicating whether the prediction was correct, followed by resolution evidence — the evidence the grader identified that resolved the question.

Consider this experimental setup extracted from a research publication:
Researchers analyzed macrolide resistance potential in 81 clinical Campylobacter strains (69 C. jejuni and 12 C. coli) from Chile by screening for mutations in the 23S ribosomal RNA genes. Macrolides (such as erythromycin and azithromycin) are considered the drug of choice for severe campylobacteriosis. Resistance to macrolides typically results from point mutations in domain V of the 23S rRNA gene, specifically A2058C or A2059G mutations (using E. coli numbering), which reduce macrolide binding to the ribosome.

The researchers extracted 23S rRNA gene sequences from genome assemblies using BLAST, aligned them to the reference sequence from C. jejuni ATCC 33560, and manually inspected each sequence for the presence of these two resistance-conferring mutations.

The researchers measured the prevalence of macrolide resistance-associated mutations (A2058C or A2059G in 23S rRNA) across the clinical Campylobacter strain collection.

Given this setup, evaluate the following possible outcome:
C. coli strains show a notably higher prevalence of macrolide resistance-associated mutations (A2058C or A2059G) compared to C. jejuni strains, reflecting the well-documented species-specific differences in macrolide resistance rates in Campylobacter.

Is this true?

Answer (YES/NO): NO